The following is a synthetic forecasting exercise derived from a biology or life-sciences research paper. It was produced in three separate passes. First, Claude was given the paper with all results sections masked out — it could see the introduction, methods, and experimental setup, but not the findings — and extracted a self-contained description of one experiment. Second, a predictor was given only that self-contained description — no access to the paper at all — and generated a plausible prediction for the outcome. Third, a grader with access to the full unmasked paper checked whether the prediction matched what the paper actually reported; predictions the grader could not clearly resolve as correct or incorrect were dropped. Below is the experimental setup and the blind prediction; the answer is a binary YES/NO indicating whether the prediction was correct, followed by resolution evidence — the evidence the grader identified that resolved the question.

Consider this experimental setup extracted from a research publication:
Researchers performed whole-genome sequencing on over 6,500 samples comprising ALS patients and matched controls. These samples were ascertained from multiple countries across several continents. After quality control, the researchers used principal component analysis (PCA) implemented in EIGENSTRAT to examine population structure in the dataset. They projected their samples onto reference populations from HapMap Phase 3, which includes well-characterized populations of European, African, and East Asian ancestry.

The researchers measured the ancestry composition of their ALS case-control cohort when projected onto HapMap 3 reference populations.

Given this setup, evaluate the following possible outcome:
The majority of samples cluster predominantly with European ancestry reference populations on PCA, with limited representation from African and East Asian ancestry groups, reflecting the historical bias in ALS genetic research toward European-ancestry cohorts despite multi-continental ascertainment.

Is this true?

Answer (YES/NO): YES